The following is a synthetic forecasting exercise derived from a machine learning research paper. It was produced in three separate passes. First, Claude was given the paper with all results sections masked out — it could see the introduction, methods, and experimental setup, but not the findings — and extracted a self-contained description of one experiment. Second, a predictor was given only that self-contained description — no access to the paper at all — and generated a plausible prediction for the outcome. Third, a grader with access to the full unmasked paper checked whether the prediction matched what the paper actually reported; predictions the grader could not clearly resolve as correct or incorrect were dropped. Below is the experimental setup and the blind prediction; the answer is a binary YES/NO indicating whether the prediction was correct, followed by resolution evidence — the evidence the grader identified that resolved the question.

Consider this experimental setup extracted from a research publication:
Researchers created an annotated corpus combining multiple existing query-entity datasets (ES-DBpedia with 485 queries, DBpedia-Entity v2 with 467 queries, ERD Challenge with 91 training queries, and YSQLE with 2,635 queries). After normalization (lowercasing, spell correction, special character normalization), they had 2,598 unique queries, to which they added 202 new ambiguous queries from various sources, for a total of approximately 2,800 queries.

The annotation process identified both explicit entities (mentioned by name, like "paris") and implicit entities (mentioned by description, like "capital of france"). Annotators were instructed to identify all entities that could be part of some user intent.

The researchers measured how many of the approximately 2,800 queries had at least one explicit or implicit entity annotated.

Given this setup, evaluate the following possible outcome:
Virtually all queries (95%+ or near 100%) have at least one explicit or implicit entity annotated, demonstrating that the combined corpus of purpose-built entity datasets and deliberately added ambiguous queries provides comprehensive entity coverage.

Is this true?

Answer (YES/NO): NO